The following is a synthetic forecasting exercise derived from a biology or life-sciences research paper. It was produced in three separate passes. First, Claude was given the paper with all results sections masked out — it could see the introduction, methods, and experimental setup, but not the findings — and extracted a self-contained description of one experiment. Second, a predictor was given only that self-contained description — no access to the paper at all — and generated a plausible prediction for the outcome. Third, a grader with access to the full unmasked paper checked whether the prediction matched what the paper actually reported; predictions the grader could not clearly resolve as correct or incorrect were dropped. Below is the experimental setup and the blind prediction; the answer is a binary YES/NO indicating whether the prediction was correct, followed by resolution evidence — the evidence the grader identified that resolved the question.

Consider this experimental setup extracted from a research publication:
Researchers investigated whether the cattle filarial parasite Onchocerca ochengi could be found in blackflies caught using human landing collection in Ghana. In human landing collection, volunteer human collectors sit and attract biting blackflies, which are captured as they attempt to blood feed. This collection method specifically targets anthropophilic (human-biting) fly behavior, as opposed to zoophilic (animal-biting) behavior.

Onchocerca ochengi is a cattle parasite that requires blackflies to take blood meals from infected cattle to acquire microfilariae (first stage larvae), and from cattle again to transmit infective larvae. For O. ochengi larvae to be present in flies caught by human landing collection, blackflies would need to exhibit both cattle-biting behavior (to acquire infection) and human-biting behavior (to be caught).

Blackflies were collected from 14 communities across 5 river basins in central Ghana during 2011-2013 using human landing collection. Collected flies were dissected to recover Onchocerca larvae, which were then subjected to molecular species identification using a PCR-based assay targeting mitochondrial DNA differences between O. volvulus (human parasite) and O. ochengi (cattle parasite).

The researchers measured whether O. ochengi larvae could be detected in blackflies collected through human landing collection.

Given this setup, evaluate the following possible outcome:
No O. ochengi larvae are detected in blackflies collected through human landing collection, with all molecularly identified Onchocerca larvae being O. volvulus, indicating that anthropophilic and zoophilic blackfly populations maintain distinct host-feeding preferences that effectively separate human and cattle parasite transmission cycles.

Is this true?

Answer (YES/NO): NO